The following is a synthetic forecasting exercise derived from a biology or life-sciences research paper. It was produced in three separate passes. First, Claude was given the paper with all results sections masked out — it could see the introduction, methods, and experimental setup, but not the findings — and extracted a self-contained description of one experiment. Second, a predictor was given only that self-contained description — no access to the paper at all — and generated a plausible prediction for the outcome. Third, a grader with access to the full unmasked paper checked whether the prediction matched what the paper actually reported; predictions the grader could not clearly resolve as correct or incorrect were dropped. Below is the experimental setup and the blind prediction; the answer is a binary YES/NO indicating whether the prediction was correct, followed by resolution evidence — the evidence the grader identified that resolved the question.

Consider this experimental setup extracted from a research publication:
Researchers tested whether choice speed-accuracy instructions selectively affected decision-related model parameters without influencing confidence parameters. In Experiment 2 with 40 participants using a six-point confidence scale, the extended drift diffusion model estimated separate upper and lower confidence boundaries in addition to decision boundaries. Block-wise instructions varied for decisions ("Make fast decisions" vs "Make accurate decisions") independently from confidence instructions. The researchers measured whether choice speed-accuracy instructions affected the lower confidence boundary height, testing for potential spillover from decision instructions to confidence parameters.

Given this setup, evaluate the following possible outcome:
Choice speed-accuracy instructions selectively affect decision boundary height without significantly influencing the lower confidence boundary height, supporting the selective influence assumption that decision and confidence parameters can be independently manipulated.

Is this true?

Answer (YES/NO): YES